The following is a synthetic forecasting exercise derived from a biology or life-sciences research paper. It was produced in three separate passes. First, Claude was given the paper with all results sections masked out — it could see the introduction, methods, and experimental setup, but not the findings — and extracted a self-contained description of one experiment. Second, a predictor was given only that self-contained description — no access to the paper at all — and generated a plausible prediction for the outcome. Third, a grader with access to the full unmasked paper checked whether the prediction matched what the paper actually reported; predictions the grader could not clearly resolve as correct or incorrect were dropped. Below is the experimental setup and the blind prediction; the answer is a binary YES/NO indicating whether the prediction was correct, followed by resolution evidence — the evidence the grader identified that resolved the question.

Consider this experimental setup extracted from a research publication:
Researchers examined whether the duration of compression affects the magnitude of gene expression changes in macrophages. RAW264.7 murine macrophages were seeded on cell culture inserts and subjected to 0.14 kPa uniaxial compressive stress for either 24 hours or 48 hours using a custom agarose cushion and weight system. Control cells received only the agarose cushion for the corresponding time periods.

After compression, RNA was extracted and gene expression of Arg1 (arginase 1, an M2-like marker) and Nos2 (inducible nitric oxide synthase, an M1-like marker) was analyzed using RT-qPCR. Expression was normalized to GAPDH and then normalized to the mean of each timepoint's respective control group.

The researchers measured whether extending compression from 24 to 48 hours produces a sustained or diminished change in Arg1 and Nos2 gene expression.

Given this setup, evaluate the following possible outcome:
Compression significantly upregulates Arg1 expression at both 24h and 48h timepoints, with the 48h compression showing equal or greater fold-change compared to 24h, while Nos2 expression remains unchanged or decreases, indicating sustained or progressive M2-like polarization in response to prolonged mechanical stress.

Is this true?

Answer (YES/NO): NO